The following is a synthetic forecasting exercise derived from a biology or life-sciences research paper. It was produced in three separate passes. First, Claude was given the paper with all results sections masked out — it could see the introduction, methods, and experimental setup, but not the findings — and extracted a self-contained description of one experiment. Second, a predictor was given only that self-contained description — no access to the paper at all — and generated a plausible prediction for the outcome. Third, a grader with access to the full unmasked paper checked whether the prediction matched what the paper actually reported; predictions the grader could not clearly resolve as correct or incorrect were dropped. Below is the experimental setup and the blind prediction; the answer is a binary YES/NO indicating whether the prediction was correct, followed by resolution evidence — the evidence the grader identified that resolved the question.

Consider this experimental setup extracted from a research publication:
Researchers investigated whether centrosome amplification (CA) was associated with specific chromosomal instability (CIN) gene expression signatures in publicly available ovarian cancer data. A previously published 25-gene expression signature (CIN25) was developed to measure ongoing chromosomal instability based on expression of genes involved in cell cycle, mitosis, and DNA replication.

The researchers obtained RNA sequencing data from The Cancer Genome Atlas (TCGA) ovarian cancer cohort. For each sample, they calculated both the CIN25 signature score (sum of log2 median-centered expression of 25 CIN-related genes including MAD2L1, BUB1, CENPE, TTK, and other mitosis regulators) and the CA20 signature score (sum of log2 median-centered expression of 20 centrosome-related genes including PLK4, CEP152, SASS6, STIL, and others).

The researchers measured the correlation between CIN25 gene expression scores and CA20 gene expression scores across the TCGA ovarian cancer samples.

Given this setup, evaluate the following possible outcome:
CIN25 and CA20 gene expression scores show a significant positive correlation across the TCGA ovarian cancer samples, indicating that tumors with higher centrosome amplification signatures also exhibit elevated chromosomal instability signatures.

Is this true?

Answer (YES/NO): YES